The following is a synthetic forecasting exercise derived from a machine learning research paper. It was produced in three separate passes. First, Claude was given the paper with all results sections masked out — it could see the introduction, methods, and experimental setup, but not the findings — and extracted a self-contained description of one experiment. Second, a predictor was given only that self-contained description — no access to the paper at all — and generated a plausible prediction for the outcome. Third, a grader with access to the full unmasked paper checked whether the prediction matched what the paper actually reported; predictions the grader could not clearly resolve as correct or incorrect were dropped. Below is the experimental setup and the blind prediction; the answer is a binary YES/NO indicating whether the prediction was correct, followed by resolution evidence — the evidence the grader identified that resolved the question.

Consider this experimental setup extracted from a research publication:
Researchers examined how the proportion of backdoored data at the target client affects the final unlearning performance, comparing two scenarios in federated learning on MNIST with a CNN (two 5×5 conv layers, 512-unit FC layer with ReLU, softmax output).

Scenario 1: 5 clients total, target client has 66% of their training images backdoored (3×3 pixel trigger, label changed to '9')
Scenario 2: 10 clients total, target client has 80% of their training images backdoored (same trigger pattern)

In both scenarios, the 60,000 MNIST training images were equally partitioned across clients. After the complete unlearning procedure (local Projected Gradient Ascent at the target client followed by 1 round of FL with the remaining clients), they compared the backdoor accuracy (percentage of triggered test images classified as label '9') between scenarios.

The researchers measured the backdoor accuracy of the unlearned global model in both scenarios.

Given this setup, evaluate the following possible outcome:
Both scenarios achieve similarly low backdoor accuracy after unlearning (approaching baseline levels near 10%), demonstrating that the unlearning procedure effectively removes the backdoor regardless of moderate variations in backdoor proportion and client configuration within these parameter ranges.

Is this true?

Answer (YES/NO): YES